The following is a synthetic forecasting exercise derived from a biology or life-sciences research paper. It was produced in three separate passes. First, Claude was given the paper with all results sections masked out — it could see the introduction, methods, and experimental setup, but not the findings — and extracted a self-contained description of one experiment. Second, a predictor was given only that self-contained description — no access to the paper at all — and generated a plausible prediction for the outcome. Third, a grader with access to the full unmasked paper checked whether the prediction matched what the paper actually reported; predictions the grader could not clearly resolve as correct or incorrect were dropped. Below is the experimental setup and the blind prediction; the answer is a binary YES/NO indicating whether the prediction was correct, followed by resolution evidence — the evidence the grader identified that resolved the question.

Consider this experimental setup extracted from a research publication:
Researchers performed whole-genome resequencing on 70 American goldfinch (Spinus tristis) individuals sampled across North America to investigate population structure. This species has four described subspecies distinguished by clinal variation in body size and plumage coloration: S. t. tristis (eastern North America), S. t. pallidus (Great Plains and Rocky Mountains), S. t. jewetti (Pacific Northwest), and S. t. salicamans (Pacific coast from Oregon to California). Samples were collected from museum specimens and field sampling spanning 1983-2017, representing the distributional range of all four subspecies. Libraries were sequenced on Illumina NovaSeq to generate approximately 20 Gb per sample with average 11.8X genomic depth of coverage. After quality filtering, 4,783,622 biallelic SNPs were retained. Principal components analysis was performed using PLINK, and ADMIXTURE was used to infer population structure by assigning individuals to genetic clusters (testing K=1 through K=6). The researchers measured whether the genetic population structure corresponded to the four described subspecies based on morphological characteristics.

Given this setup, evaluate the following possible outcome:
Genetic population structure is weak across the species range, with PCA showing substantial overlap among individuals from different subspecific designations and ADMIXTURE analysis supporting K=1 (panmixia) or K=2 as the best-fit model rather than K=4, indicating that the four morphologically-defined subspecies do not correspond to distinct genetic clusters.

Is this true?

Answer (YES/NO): NO